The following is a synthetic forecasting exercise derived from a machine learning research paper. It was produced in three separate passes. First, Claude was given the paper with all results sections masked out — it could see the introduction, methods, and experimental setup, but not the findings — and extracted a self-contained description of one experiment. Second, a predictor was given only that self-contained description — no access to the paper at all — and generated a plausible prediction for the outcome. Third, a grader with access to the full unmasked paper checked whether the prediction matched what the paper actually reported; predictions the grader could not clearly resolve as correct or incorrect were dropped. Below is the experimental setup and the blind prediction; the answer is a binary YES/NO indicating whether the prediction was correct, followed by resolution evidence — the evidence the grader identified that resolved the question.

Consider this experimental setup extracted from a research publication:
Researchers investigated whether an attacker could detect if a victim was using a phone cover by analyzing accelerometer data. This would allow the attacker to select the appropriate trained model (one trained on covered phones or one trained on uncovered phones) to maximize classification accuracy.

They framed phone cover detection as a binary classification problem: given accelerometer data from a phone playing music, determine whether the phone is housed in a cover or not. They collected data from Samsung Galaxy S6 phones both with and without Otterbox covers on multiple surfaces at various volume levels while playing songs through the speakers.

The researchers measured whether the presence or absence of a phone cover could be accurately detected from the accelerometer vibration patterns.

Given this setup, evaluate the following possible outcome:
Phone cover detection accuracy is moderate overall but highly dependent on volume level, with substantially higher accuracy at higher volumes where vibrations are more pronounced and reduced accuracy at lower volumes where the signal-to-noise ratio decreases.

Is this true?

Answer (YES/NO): NO